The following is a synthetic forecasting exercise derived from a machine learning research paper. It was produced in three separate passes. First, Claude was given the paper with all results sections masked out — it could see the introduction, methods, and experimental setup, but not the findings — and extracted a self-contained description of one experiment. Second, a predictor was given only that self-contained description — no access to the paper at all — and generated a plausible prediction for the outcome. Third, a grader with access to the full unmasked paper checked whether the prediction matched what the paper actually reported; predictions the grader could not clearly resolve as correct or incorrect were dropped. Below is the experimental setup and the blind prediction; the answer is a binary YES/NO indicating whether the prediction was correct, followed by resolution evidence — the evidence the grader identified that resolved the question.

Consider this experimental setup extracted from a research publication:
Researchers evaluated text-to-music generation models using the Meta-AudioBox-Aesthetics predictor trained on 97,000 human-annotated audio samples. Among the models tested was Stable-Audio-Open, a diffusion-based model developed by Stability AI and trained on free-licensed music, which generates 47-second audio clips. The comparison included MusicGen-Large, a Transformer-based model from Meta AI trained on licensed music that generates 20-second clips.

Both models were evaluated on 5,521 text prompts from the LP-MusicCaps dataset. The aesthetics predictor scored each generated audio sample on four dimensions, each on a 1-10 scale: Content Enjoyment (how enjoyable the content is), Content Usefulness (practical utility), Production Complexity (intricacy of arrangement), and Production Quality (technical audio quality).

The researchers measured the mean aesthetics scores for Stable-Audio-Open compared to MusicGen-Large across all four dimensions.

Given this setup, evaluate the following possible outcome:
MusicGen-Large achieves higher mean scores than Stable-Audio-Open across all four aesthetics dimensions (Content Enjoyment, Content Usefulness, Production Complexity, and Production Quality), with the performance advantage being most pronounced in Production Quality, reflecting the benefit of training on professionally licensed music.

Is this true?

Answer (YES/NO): NO